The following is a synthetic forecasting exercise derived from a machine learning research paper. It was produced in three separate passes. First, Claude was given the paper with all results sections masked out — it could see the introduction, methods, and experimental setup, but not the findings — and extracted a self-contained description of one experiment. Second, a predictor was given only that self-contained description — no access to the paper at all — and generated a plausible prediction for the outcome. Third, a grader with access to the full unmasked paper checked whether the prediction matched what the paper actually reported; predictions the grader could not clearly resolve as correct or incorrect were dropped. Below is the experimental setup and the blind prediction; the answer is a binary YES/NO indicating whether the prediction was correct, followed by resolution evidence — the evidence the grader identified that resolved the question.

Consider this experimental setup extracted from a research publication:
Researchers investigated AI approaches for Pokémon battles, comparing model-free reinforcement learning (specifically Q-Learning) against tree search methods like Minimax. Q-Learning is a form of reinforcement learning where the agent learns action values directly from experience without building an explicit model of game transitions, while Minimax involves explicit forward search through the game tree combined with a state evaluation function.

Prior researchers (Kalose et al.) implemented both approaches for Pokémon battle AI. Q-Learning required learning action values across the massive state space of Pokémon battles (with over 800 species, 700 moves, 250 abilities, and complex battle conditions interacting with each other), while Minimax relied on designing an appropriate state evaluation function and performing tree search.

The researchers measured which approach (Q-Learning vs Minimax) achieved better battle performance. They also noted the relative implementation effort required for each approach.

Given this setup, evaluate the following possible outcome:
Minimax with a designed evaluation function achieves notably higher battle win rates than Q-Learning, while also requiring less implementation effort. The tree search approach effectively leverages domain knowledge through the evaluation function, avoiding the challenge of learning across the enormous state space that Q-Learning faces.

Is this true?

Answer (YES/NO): YES